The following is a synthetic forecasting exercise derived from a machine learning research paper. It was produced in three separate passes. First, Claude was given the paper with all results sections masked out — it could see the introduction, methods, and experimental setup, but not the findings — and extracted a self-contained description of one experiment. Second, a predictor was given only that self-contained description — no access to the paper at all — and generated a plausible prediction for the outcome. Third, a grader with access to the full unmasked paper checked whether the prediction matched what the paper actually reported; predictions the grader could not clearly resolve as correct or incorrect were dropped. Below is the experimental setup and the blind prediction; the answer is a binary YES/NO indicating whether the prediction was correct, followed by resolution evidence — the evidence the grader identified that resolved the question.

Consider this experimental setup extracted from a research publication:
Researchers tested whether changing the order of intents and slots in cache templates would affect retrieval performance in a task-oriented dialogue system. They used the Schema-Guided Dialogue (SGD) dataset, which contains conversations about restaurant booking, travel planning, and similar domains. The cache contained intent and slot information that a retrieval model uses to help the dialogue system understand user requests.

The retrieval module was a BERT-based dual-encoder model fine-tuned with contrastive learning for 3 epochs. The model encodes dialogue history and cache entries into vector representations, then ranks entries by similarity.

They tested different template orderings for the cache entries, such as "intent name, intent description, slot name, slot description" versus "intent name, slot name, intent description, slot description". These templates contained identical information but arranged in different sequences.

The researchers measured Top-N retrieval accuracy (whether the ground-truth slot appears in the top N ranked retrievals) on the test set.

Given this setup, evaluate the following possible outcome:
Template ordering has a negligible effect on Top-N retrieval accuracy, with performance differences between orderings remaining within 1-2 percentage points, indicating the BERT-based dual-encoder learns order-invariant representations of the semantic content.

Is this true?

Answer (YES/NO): YES